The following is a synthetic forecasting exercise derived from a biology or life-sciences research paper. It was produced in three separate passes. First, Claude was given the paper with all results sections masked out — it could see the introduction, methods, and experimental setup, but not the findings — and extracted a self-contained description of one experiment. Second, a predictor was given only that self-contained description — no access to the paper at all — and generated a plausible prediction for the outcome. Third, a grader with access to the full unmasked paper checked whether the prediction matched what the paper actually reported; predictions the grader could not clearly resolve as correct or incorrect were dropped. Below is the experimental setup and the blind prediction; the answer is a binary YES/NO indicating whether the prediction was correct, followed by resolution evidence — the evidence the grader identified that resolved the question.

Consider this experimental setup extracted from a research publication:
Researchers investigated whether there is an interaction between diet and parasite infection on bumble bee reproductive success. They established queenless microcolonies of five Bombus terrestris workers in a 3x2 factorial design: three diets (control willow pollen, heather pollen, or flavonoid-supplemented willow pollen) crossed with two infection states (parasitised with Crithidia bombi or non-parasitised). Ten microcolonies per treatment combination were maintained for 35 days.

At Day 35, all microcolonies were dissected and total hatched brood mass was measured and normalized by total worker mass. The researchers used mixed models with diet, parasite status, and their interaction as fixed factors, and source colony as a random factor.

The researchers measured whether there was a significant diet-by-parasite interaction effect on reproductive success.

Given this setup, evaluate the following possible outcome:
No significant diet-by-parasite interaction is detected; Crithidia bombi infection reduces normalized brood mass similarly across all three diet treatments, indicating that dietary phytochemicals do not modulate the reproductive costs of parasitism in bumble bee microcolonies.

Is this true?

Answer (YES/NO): NO